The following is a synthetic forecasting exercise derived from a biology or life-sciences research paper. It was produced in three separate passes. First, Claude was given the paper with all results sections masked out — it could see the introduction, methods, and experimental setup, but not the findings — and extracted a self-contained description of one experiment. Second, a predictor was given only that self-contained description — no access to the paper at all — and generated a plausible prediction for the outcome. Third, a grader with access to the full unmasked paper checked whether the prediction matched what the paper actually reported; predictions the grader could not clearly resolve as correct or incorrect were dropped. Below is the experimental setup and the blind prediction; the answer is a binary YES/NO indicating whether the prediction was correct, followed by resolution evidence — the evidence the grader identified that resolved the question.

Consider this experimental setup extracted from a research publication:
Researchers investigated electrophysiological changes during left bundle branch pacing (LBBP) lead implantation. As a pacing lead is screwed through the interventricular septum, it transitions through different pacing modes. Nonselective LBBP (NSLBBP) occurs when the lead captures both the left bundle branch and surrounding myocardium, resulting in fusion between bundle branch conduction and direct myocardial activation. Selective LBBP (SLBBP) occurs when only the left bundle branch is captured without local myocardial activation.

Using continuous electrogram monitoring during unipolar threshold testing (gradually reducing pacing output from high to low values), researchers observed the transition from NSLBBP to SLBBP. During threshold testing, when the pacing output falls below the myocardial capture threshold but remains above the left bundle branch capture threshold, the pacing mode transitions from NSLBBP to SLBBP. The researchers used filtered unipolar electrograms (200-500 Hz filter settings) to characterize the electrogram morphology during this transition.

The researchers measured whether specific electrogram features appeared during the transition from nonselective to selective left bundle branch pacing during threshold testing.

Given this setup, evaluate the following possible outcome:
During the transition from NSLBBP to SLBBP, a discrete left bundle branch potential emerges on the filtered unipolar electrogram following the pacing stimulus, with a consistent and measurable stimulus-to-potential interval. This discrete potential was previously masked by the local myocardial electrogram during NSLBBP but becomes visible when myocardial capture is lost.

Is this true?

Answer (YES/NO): NO